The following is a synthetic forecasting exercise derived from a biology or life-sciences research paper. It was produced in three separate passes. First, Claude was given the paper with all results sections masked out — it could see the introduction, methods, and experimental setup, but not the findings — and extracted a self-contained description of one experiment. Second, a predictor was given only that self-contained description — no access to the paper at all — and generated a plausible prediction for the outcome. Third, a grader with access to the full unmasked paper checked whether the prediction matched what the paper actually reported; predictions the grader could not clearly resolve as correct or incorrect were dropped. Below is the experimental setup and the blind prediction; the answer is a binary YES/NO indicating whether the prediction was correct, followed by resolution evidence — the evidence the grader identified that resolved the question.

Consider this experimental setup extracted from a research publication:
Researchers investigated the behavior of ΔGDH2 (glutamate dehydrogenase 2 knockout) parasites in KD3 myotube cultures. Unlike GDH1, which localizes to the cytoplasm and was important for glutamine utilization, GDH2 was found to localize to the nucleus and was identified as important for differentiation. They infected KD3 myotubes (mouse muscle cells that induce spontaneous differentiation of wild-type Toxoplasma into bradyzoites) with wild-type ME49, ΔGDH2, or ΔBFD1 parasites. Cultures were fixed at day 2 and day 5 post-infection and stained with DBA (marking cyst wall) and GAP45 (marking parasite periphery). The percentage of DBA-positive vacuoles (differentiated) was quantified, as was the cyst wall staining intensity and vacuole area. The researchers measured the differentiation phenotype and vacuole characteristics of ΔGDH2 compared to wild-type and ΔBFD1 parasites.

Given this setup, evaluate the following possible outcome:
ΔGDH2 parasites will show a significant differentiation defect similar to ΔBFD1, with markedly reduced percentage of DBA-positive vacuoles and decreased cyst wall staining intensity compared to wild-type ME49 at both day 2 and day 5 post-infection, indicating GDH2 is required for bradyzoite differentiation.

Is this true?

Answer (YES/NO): YES